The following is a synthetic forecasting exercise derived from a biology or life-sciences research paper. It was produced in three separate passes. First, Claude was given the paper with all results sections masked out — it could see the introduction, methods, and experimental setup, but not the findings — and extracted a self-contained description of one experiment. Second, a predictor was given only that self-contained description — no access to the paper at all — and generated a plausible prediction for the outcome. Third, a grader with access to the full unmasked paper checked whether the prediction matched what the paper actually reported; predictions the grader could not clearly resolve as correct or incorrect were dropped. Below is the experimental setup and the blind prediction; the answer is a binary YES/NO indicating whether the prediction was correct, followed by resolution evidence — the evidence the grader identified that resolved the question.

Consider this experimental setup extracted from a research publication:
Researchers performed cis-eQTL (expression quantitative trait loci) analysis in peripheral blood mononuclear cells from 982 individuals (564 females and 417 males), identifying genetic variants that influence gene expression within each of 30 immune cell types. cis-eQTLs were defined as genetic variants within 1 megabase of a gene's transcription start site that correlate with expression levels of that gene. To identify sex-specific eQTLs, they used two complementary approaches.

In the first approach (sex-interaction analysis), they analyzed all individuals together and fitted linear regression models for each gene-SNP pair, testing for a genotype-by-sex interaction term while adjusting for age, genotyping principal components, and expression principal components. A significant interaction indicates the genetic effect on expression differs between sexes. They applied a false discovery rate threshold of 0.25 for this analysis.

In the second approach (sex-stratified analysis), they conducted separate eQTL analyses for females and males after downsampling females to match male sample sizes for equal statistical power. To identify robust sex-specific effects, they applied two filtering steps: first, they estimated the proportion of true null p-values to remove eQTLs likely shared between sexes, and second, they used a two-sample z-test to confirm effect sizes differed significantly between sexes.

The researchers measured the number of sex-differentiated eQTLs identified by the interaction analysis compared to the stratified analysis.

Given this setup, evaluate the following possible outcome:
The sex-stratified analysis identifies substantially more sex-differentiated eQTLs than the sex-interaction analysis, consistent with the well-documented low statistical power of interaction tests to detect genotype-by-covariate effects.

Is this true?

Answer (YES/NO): YES